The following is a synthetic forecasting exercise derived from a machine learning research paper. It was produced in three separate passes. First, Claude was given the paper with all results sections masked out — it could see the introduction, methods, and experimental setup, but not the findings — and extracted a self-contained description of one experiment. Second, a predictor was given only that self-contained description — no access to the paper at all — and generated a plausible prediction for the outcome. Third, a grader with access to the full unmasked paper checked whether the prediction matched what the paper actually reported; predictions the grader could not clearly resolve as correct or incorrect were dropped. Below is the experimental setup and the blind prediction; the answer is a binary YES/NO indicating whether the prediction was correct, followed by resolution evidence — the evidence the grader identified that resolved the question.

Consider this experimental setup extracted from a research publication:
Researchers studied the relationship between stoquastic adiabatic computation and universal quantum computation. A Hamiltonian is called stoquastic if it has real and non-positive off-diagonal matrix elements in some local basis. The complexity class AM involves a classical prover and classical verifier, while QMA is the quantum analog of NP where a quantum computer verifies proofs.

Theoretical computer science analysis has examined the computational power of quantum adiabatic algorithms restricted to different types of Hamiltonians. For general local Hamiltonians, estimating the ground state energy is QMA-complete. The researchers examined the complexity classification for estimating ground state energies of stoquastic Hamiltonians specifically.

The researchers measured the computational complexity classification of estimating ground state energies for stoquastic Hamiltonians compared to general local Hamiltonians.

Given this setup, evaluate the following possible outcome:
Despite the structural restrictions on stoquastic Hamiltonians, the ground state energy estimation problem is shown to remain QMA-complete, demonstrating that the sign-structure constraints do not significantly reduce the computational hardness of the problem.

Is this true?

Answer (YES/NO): NO